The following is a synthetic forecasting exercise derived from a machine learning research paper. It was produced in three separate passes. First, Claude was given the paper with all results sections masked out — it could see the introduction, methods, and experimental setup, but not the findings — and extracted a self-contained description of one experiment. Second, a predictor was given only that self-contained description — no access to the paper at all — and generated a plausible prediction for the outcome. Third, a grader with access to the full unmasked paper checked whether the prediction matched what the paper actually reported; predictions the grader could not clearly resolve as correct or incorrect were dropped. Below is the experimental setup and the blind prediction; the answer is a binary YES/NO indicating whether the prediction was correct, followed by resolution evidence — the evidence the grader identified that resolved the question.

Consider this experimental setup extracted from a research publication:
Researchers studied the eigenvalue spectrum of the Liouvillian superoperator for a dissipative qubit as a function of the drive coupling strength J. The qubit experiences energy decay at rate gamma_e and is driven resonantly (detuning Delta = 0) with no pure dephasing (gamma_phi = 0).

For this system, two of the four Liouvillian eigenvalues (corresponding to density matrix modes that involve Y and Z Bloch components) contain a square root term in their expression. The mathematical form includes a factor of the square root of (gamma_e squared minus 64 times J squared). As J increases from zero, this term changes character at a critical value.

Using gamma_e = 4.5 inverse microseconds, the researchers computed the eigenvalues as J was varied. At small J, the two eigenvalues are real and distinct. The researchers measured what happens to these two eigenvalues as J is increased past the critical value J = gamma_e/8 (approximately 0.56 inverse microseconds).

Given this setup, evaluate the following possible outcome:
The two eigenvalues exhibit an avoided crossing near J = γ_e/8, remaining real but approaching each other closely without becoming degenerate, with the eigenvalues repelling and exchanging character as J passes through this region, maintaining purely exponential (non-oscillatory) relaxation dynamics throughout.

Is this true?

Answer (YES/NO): NO